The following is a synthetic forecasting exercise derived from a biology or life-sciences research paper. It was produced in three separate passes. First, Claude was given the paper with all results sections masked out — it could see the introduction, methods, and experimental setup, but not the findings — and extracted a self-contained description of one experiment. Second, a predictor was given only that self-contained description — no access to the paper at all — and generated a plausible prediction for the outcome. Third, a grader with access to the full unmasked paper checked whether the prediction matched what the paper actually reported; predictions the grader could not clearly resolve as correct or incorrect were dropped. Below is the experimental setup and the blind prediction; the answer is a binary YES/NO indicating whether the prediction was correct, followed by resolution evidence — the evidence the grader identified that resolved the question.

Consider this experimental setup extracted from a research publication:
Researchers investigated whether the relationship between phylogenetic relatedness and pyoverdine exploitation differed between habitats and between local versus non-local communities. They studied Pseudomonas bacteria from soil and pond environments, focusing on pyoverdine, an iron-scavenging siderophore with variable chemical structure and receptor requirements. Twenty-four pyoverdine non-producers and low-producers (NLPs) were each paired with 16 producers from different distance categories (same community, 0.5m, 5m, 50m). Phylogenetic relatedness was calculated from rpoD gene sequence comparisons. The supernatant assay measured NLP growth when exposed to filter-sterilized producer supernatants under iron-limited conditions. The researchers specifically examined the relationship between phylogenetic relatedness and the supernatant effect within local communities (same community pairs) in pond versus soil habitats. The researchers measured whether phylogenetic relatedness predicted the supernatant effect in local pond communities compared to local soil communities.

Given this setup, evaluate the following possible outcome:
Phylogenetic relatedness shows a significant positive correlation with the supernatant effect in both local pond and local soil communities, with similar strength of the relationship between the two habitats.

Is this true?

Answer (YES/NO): NO